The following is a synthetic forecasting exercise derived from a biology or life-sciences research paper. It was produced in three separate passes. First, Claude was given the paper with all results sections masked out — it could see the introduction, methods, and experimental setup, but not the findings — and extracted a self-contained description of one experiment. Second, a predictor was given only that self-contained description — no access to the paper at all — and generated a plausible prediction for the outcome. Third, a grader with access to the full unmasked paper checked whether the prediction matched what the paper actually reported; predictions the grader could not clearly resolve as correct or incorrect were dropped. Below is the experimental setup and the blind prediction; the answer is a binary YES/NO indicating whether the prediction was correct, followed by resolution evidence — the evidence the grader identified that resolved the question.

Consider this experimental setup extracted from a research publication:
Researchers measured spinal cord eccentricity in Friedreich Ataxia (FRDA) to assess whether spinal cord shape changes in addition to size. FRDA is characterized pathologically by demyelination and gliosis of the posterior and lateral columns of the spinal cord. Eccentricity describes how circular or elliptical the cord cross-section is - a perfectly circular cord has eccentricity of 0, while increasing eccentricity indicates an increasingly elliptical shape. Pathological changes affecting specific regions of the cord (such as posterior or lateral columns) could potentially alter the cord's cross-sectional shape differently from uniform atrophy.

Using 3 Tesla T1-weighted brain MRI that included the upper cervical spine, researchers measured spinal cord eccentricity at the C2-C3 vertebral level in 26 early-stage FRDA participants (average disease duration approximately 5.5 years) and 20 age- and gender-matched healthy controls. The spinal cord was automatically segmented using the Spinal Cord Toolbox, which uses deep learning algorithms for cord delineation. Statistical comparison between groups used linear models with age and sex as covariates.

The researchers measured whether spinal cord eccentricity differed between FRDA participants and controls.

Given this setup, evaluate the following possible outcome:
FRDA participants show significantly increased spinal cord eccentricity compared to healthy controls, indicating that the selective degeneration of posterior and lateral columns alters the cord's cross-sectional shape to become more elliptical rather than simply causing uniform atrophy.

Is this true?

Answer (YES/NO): YES